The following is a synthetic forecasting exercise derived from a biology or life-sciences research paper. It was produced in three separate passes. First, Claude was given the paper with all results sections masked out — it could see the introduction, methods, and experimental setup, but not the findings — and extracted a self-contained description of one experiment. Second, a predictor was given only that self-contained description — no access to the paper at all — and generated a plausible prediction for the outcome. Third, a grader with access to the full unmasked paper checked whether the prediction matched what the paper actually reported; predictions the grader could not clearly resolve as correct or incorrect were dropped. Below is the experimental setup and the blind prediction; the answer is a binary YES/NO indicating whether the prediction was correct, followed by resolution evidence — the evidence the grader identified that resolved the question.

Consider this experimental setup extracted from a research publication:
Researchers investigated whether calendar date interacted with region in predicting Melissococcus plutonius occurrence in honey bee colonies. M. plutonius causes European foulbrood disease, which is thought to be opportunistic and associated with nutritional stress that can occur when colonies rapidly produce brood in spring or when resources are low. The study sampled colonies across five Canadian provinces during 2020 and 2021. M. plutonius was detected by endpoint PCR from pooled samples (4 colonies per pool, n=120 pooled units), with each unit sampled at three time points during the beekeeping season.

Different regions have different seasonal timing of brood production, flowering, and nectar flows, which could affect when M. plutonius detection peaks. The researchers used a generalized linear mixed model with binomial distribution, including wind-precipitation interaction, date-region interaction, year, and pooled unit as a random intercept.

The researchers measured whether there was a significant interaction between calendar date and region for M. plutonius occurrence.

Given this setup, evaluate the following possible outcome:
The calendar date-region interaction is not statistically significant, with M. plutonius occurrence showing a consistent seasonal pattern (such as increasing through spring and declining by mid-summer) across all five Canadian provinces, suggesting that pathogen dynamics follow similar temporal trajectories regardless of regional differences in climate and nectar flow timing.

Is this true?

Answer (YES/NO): NO